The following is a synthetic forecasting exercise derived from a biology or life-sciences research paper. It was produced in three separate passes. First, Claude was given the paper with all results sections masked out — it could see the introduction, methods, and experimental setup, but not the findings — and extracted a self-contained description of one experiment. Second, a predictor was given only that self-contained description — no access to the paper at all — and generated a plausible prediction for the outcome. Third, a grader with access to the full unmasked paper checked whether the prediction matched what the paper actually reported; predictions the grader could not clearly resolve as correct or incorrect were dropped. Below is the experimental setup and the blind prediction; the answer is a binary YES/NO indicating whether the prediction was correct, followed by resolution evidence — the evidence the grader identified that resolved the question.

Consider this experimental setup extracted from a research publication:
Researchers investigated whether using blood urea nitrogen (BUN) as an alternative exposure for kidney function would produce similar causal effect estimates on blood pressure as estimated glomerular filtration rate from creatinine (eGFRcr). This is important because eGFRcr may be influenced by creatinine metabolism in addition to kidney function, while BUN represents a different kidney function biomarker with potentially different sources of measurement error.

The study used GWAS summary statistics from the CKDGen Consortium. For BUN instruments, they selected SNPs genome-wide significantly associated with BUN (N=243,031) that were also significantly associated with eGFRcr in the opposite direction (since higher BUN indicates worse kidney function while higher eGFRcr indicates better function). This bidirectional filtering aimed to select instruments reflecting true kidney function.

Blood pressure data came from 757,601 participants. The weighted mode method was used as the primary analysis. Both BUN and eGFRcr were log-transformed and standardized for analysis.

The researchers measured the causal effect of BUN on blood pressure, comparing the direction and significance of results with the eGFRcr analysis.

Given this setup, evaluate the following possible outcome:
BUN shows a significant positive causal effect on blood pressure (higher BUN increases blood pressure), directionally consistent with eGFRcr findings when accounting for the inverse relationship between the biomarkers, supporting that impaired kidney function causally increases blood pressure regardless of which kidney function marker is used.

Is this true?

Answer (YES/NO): YES